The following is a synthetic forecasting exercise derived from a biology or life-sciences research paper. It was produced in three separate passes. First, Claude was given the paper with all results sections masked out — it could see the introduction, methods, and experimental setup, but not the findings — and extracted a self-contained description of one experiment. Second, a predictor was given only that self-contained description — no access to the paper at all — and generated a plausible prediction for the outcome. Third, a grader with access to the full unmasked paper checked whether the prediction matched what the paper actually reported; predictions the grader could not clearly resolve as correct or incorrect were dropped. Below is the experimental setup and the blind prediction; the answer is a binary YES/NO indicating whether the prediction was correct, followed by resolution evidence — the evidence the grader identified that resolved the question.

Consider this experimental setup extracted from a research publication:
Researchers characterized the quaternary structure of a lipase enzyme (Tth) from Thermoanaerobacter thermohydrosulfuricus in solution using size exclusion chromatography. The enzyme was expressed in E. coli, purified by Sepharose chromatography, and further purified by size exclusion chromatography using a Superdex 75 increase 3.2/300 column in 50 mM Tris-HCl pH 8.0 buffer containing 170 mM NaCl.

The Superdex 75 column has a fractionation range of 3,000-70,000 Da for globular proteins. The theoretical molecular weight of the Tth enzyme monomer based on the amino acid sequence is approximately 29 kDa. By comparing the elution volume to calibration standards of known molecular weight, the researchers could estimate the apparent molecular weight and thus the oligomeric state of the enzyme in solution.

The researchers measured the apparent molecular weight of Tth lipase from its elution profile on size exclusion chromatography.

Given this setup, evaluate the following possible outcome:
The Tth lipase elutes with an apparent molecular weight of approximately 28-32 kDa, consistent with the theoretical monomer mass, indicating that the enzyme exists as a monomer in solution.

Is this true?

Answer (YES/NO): NO